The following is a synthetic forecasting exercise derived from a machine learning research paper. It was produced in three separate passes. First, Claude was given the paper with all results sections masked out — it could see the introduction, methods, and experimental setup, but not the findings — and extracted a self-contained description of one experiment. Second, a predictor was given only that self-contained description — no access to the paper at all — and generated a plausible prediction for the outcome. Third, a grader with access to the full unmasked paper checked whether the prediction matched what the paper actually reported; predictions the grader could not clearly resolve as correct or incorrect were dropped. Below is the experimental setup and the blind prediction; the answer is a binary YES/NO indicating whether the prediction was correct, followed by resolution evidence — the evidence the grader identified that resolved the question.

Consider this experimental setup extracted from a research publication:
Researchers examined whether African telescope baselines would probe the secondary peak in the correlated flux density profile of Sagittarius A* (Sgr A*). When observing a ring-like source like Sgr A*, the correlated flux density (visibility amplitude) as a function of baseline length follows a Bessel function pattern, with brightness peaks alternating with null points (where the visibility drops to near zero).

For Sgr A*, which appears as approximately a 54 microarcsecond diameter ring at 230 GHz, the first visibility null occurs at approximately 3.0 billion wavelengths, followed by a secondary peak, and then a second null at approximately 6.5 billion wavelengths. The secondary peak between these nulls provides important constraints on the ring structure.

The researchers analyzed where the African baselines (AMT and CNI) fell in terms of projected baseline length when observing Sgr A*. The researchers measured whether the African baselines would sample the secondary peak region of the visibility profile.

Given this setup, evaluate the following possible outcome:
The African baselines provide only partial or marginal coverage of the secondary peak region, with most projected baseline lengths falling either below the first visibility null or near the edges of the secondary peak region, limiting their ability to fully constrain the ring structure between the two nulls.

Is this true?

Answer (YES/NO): NO